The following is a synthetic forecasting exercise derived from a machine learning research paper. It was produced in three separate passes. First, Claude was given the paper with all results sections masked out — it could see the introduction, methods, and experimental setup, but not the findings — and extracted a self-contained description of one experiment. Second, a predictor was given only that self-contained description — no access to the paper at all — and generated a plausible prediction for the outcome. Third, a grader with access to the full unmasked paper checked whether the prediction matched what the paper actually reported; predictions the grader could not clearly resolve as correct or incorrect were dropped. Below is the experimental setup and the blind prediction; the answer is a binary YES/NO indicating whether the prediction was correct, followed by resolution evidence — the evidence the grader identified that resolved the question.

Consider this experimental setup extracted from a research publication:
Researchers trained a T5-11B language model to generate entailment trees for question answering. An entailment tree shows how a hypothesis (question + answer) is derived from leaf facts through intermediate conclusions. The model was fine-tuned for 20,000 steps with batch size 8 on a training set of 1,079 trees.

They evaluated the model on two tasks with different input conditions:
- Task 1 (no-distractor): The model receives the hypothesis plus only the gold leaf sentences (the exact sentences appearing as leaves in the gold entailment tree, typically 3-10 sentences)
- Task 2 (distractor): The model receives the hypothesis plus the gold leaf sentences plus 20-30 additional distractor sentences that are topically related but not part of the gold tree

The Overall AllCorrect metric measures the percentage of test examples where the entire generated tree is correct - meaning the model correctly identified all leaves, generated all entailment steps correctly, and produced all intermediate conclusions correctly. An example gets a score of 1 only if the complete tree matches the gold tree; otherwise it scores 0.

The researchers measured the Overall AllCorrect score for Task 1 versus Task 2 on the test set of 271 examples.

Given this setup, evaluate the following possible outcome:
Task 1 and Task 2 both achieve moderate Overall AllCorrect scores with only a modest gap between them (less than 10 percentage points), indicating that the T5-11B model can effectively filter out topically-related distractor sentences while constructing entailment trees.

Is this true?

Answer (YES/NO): NO